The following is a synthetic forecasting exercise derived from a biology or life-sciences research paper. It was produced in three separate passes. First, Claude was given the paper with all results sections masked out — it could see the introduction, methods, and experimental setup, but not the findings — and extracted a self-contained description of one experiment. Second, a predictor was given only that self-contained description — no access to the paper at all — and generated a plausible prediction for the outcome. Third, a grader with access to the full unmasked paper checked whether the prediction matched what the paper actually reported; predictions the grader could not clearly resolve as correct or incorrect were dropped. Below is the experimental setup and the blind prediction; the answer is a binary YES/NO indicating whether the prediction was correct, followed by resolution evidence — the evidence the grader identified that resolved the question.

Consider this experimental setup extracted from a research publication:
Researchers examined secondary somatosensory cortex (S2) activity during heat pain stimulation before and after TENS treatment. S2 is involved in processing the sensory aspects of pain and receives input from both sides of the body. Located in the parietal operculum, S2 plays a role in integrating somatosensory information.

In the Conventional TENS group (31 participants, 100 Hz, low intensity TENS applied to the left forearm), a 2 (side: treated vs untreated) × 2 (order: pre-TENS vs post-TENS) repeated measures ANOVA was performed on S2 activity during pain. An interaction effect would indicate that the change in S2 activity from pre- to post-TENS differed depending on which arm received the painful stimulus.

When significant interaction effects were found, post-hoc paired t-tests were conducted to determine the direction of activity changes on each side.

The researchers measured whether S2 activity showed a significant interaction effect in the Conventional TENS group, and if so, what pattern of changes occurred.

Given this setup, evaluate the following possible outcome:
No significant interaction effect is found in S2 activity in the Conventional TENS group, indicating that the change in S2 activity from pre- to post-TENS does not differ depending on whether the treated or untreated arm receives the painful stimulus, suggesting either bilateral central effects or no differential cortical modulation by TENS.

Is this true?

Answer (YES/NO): NO